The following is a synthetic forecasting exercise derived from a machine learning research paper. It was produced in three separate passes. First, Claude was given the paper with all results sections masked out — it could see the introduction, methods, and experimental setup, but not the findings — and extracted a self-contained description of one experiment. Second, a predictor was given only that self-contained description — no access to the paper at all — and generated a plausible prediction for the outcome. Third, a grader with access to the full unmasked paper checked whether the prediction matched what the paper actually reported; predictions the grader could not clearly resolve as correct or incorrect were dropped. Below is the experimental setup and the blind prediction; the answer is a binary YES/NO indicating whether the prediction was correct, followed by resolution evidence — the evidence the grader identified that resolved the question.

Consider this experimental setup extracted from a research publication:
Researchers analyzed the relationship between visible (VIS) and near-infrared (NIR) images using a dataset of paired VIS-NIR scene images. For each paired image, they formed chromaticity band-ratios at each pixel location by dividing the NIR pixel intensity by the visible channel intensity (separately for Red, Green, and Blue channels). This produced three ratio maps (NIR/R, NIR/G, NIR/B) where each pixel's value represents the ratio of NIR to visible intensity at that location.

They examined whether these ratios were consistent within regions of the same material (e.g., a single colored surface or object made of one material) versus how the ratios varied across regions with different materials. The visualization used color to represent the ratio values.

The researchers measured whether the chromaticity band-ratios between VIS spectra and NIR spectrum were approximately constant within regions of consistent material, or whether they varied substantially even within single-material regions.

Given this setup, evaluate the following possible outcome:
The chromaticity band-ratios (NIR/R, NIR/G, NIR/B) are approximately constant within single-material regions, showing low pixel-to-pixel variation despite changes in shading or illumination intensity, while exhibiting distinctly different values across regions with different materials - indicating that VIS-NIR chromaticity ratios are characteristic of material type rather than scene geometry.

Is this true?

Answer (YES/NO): YES